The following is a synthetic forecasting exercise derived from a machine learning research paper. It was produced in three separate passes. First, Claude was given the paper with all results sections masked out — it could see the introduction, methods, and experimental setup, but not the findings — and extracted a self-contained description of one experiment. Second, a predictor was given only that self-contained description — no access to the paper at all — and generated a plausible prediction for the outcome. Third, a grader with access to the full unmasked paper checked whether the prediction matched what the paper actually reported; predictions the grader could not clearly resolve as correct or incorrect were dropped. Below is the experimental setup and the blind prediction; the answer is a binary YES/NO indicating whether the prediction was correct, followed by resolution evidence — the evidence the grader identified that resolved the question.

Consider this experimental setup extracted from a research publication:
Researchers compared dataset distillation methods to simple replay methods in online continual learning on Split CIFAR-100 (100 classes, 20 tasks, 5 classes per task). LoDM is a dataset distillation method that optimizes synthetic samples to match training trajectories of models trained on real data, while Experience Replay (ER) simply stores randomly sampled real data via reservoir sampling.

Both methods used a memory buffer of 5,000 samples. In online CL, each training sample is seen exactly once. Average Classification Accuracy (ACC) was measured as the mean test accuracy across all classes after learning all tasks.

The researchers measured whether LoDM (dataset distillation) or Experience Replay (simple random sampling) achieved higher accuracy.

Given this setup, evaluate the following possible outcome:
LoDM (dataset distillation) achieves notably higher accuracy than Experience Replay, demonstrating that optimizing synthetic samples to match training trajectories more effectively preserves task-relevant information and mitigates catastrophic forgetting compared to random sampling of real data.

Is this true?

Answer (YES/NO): NO